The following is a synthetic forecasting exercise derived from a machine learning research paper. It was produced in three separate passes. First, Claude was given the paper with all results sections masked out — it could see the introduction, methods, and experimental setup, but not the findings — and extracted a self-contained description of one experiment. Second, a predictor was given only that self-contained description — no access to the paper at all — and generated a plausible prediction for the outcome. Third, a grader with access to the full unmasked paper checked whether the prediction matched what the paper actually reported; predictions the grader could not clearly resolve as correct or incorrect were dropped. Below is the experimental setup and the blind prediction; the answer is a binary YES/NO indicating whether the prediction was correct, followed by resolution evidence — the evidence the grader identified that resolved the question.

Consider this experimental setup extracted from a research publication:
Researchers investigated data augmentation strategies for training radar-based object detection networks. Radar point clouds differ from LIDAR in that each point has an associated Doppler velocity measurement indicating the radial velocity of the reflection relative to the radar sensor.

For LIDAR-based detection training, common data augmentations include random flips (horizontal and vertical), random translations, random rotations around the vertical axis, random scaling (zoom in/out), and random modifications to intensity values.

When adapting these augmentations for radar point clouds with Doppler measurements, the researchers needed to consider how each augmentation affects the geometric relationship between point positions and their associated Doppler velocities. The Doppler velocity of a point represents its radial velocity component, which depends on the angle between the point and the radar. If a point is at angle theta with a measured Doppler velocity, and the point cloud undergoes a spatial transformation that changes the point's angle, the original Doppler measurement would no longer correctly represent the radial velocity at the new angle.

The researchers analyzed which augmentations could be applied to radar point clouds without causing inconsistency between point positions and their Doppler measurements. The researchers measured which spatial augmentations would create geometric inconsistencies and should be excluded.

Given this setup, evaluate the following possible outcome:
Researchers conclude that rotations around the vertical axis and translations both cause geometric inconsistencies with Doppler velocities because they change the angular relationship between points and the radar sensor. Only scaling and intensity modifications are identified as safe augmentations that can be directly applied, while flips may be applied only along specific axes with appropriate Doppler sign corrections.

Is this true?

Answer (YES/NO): NO